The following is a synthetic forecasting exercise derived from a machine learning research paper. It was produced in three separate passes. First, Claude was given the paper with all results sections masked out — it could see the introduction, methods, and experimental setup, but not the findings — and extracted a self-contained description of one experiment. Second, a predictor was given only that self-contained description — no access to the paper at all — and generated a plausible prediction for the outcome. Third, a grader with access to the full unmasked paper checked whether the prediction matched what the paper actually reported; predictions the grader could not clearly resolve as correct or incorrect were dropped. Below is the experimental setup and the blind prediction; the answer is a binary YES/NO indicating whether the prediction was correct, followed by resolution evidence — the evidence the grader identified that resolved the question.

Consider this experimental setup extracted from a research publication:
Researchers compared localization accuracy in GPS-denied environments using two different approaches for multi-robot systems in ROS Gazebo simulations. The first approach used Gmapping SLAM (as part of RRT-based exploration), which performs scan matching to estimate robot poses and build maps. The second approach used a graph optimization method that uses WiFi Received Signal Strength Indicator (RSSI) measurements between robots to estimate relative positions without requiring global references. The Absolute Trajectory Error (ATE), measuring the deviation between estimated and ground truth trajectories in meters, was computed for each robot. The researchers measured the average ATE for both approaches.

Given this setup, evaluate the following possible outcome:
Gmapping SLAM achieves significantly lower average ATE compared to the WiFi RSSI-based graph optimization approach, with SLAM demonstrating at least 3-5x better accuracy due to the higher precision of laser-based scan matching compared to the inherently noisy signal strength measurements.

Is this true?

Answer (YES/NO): NO